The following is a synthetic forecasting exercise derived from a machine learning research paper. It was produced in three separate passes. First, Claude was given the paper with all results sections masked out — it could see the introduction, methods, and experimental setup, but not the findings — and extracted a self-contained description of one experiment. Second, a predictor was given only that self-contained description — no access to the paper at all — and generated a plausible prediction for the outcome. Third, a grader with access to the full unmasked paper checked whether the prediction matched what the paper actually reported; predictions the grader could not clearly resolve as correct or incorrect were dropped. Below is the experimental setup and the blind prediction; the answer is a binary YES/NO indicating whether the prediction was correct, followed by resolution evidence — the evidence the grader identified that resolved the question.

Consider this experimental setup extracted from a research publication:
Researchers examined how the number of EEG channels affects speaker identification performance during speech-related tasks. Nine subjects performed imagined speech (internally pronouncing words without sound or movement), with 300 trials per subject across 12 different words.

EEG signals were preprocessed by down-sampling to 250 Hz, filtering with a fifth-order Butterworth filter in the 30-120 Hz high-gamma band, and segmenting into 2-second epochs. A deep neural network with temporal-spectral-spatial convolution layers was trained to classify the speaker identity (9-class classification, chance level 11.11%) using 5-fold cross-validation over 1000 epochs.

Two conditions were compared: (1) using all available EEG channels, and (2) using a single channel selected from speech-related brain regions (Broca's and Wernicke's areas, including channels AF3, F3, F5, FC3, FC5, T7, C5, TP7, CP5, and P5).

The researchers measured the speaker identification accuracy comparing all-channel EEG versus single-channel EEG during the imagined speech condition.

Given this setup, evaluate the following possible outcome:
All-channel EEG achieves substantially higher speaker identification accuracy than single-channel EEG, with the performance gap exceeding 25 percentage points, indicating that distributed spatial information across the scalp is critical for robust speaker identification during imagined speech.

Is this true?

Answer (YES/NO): NO